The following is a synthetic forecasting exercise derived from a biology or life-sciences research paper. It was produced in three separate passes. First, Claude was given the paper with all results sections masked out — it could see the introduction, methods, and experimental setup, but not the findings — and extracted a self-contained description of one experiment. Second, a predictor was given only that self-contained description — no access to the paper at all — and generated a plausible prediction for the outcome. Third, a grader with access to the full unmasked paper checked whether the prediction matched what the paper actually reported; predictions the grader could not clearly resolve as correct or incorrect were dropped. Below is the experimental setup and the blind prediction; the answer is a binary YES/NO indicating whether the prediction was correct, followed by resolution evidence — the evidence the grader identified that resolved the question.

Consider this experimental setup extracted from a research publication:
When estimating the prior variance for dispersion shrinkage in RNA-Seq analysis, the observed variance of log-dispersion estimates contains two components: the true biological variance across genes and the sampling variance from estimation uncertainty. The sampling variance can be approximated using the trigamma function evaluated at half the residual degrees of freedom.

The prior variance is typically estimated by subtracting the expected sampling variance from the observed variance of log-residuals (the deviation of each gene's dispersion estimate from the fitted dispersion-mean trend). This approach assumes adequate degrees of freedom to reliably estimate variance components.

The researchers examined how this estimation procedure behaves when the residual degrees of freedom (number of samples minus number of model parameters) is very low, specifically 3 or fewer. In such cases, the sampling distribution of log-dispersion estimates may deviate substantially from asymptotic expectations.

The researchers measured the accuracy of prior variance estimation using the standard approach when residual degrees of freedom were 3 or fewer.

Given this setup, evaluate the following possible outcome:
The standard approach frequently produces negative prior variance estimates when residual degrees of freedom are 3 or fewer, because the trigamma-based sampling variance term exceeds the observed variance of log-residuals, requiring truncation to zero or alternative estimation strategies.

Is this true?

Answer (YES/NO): NO